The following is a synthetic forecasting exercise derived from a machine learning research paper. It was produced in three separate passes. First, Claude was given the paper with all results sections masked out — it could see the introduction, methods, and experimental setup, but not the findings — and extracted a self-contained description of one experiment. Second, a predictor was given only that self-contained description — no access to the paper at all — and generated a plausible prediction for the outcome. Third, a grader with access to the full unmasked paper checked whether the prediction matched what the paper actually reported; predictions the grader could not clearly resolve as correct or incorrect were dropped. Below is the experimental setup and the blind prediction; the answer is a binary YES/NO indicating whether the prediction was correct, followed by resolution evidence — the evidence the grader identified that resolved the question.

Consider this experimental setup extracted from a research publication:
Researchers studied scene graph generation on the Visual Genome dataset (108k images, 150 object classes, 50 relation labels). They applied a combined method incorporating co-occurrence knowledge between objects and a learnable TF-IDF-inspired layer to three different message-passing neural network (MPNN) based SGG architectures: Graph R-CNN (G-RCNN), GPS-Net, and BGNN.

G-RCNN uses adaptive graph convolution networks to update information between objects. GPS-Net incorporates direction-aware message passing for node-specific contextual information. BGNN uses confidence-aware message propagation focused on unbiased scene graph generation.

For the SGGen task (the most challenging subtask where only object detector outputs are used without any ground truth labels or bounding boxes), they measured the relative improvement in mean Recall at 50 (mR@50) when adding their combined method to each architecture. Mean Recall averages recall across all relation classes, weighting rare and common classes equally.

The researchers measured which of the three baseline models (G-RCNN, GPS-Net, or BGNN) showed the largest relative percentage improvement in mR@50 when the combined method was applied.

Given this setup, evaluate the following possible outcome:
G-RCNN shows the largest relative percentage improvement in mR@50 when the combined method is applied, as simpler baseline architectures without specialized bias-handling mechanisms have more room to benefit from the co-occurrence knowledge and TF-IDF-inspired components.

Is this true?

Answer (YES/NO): NO